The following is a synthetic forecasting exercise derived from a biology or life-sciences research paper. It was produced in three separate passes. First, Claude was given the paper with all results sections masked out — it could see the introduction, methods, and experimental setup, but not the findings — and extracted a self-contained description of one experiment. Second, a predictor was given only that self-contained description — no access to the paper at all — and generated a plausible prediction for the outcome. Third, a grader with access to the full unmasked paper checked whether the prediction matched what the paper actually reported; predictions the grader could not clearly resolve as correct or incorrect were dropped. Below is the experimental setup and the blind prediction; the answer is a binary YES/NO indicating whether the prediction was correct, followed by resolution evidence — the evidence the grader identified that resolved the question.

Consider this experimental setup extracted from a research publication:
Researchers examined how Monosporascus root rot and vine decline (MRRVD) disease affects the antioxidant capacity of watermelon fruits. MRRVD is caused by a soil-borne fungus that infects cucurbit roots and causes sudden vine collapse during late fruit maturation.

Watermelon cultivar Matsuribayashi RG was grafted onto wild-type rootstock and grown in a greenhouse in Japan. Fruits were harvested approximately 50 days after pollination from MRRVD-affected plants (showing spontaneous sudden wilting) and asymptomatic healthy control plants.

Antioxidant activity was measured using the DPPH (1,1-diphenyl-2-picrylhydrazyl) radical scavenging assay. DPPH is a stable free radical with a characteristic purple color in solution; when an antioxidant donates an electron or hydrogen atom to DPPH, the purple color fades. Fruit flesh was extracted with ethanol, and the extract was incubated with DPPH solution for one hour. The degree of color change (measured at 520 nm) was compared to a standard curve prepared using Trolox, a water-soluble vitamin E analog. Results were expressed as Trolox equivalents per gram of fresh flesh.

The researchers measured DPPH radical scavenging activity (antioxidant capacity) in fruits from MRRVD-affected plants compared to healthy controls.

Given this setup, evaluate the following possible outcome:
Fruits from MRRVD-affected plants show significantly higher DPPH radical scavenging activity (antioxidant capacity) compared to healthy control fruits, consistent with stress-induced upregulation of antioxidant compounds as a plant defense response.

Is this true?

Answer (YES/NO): NO